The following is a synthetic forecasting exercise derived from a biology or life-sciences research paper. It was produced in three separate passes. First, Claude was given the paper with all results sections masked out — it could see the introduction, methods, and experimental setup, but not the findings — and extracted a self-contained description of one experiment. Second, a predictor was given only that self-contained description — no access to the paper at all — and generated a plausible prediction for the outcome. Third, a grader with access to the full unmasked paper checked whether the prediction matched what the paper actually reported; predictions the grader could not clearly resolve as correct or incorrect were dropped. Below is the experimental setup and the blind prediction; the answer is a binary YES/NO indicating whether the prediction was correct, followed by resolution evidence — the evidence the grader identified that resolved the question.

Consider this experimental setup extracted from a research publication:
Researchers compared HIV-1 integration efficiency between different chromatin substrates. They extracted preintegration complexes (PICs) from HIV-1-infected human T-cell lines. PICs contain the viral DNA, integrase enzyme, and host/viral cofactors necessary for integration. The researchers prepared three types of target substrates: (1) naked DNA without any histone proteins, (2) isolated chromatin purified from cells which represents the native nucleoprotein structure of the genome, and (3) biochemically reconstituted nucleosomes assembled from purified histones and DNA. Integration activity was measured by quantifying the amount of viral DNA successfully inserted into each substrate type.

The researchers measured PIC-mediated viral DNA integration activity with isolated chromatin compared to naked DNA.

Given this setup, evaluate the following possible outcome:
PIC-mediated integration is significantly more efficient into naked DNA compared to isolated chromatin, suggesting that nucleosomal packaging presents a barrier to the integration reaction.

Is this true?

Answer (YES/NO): NO